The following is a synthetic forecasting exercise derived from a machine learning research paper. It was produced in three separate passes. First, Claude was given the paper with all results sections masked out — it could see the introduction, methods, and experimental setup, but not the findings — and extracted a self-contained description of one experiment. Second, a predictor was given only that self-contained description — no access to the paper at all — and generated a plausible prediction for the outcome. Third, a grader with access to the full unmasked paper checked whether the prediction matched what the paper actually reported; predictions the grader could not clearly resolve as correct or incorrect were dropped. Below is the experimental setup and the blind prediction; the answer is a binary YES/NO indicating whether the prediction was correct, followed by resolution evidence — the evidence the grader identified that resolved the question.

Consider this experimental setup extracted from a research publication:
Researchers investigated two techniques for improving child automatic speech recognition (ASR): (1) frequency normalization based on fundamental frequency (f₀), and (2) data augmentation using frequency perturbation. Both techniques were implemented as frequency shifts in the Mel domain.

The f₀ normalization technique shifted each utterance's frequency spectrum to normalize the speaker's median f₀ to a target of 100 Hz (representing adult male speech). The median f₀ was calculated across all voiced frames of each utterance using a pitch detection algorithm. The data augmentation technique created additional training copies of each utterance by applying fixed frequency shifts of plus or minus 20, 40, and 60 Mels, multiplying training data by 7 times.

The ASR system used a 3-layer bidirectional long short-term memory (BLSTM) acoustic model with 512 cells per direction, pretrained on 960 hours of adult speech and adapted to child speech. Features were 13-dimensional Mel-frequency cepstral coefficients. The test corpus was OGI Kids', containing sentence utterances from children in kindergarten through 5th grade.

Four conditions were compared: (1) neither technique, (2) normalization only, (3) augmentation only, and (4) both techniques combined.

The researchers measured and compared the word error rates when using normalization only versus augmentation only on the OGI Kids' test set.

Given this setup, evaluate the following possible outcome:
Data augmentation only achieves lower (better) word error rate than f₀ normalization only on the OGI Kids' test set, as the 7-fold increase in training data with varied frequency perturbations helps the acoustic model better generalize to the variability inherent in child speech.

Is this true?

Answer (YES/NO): YES